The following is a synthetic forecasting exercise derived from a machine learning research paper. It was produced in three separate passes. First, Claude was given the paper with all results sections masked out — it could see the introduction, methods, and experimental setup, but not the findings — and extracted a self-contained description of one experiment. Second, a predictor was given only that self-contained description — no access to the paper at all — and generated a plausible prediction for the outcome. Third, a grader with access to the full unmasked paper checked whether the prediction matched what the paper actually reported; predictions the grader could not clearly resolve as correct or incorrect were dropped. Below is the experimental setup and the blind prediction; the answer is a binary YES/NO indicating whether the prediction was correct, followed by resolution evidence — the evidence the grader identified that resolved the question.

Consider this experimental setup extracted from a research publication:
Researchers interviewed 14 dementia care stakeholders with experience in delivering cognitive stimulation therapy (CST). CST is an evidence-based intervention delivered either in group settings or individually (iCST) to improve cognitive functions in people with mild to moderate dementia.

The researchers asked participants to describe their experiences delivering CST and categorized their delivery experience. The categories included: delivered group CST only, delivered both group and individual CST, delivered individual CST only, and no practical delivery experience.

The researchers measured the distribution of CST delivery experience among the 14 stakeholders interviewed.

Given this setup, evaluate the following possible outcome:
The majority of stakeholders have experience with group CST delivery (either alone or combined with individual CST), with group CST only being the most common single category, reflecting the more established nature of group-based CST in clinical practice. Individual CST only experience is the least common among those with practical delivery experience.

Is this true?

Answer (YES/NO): YES